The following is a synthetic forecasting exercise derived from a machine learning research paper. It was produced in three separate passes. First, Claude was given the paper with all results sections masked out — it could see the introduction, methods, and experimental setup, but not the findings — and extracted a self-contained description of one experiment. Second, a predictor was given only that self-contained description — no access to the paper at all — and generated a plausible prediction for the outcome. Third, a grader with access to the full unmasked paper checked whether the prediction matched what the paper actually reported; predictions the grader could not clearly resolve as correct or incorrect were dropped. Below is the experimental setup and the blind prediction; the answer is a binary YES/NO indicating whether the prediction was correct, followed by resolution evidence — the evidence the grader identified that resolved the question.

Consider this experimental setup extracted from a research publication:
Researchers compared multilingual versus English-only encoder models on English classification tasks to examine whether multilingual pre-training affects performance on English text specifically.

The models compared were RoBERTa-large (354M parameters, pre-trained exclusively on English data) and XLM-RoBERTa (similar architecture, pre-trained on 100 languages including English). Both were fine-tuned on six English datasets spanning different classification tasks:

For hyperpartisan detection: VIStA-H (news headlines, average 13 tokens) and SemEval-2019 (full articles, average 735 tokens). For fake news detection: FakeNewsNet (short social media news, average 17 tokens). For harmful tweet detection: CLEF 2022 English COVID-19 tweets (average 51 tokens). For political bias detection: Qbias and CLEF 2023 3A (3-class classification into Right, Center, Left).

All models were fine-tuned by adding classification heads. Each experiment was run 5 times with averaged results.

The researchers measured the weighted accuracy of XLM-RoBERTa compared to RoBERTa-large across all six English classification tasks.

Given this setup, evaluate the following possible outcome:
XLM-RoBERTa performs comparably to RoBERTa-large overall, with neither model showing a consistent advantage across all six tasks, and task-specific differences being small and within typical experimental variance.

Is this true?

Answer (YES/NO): NO